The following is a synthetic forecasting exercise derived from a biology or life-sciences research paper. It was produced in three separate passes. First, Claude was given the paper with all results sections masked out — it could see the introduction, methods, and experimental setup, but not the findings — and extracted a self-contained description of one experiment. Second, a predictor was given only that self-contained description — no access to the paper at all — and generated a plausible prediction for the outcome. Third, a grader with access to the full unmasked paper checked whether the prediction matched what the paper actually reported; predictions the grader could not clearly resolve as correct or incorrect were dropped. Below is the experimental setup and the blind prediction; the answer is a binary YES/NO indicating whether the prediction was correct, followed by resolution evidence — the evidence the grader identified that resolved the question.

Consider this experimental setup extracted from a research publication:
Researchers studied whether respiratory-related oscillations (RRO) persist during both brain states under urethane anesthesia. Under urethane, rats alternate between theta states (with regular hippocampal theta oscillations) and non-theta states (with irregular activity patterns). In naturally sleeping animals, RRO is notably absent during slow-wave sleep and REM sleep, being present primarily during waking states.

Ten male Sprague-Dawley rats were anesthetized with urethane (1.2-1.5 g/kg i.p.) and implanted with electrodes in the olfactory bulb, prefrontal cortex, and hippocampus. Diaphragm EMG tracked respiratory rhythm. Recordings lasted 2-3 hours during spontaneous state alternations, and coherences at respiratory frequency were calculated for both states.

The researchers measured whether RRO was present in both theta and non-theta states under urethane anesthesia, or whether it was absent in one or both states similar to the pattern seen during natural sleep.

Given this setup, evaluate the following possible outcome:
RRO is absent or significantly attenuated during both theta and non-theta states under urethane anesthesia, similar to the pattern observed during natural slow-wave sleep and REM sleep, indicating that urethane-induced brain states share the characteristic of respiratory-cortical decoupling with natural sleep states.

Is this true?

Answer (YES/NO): NO